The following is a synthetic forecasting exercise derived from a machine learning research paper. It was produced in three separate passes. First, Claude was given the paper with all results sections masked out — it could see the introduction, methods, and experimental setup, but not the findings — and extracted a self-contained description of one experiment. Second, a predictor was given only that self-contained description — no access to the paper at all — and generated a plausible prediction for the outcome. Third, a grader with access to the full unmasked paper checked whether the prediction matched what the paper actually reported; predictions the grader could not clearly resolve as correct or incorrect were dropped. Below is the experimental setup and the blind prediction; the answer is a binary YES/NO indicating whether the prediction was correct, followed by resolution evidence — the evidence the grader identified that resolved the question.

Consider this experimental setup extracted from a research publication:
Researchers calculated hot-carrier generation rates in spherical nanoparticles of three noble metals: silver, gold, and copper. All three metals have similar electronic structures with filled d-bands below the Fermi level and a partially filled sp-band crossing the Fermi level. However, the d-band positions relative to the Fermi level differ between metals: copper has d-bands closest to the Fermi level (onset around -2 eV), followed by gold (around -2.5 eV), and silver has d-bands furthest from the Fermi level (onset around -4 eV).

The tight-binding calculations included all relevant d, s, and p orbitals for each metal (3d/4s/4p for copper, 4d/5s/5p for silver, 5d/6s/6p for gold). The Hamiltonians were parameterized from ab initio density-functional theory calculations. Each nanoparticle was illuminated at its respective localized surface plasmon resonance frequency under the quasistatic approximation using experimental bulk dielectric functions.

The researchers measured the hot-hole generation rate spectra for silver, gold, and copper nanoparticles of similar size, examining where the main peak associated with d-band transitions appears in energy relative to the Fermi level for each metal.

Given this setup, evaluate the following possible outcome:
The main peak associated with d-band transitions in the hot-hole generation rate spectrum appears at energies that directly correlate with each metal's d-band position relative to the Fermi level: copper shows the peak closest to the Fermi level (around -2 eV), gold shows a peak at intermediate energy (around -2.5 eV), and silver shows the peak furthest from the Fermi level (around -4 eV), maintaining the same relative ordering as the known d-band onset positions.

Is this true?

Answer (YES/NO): NO